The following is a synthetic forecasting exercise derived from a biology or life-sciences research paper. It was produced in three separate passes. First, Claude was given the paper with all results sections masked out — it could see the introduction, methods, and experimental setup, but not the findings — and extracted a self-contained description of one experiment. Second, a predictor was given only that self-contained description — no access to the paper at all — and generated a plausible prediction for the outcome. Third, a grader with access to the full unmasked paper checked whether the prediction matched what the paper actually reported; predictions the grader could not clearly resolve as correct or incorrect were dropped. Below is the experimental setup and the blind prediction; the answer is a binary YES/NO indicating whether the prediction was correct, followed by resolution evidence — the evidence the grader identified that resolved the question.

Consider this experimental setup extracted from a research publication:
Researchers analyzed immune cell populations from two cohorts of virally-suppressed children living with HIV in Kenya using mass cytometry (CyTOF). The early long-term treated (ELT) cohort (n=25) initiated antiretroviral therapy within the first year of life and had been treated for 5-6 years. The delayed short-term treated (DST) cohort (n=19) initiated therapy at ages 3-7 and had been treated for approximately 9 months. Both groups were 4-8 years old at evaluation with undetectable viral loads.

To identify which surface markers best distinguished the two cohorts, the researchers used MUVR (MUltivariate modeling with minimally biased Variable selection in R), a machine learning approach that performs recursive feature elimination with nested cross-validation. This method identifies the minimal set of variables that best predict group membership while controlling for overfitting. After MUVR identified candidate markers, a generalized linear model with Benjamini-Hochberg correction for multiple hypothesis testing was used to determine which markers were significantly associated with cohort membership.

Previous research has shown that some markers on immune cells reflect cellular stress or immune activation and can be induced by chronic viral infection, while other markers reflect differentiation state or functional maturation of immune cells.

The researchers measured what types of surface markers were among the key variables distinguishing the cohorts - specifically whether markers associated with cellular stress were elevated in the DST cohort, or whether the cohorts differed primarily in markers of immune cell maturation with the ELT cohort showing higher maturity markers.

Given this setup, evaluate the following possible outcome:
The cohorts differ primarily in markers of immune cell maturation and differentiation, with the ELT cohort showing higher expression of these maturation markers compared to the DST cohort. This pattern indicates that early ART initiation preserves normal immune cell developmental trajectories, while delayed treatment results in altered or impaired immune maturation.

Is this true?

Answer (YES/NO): NO